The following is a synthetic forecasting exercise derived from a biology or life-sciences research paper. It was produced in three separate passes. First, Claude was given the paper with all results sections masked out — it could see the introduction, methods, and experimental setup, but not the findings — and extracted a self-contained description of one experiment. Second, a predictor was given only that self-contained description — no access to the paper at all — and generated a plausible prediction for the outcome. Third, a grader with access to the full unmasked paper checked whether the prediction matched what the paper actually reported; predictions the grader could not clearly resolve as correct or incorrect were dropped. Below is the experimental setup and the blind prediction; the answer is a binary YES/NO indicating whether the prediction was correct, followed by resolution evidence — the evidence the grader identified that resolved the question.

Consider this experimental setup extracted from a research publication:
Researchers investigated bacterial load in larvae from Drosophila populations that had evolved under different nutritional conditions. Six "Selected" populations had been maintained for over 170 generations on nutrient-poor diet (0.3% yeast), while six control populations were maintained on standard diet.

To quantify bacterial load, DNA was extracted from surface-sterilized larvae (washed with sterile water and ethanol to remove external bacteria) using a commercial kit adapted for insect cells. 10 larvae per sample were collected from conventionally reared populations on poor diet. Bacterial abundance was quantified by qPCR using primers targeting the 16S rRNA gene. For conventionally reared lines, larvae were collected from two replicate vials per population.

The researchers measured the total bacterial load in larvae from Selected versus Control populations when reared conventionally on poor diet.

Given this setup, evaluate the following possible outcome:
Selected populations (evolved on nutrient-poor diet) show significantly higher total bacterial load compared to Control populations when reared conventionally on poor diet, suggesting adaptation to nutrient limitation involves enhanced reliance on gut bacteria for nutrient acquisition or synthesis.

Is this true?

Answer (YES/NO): NO